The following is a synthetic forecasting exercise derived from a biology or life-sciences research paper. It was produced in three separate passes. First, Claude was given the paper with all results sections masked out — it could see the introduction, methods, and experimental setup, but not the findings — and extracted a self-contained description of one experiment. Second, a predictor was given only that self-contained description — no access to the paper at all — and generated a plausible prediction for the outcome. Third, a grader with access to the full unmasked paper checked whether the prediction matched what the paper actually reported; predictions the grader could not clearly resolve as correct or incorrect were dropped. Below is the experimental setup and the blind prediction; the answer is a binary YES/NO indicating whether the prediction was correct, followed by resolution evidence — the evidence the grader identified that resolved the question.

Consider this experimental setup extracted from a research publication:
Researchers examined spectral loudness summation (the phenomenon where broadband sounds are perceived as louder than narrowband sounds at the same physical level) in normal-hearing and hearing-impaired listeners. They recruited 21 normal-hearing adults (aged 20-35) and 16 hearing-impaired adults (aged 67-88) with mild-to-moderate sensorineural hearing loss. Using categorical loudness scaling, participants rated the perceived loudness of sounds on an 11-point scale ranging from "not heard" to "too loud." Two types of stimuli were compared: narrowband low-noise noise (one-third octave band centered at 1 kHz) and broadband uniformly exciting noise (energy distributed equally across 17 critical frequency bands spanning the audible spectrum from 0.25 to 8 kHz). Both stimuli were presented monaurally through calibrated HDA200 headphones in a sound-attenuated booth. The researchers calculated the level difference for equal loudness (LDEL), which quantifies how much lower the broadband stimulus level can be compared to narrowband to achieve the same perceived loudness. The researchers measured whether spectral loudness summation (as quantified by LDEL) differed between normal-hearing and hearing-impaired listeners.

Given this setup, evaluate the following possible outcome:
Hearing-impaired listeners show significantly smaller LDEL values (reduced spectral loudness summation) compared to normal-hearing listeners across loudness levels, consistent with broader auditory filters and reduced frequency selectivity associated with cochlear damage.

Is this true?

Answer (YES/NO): NO